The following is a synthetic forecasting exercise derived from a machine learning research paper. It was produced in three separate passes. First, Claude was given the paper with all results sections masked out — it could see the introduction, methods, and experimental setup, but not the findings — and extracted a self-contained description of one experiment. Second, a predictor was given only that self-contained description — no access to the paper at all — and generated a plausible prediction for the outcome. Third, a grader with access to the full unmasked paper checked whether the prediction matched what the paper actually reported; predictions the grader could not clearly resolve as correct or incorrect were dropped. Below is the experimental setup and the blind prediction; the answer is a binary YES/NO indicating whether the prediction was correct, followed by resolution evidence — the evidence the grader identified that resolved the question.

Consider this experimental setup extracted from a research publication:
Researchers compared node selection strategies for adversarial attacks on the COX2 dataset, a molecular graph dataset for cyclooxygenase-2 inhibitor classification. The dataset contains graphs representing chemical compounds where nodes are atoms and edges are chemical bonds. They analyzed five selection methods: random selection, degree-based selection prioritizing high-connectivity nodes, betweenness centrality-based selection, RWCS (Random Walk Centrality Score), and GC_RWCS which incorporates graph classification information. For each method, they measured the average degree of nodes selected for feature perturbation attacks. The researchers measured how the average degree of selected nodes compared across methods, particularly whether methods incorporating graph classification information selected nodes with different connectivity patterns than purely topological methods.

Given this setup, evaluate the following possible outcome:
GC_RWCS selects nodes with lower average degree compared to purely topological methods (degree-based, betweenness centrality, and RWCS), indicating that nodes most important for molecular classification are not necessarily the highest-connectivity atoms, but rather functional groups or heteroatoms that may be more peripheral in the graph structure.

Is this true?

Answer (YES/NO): YES